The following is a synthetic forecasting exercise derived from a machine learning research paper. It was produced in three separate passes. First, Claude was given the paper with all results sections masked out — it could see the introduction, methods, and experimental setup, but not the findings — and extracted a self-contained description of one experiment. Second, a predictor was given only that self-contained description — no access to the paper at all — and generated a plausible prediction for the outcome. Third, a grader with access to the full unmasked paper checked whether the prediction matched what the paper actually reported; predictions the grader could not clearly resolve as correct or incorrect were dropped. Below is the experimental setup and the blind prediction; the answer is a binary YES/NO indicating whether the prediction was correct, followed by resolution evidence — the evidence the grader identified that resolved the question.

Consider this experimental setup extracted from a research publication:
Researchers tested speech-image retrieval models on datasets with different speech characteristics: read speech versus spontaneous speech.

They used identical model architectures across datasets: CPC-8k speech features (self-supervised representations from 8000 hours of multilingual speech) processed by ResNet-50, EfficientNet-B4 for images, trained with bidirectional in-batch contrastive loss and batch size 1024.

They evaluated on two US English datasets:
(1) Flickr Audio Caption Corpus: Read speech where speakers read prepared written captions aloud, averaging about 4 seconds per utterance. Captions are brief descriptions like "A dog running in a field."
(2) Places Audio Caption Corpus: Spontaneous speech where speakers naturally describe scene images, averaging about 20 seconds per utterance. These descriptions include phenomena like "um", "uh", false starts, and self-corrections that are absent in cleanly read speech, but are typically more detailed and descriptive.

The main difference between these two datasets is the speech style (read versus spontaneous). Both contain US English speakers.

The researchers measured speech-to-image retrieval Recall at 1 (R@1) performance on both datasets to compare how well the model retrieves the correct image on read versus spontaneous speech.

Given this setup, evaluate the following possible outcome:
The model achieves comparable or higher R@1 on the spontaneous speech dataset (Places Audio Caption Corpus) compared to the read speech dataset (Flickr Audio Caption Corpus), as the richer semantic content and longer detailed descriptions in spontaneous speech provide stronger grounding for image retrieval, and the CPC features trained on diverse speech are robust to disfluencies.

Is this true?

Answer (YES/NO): YES